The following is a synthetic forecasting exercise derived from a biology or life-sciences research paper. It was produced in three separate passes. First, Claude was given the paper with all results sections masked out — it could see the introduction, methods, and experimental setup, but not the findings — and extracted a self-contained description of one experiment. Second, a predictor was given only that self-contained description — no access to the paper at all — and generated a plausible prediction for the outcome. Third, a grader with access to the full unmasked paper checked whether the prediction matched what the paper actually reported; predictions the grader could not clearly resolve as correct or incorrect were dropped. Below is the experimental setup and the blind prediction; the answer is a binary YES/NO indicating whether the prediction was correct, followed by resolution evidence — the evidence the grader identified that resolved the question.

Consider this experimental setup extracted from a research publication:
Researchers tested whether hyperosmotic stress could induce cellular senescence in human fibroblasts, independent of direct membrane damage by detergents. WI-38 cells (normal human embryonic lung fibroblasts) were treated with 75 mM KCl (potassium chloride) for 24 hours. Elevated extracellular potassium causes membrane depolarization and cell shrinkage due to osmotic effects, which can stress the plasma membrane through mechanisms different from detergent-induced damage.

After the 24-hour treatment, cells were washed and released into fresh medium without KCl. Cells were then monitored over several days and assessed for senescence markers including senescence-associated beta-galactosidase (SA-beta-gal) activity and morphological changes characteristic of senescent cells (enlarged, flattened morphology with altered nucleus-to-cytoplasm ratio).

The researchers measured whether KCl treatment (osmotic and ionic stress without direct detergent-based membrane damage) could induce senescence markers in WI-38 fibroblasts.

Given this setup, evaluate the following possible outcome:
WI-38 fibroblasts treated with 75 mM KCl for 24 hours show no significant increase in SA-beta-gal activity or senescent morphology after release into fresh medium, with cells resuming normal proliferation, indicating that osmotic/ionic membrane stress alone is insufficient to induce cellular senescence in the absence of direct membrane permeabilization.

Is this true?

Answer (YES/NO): NO